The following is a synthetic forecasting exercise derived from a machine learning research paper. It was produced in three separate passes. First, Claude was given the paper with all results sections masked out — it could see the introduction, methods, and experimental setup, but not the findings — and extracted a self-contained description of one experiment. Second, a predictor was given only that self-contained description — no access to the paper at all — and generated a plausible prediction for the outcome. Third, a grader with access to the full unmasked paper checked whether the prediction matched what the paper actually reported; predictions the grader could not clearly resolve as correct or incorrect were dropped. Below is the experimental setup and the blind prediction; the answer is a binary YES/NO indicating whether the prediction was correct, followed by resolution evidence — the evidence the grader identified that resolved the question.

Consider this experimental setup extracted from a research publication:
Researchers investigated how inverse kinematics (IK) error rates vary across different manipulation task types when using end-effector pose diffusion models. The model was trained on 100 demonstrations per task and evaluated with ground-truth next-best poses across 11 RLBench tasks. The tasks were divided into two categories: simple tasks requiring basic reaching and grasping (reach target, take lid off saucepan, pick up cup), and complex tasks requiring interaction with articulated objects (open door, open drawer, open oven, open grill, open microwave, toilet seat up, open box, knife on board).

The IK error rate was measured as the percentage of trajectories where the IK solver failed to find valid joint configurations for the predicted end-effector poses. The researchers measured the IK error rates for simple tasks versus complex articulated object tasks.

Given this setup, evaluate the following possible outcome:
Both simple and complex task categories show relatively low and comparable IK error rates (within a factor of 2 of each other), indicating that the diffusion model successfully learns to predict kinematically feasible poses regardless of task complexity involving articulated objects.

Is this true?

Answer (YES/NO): NO